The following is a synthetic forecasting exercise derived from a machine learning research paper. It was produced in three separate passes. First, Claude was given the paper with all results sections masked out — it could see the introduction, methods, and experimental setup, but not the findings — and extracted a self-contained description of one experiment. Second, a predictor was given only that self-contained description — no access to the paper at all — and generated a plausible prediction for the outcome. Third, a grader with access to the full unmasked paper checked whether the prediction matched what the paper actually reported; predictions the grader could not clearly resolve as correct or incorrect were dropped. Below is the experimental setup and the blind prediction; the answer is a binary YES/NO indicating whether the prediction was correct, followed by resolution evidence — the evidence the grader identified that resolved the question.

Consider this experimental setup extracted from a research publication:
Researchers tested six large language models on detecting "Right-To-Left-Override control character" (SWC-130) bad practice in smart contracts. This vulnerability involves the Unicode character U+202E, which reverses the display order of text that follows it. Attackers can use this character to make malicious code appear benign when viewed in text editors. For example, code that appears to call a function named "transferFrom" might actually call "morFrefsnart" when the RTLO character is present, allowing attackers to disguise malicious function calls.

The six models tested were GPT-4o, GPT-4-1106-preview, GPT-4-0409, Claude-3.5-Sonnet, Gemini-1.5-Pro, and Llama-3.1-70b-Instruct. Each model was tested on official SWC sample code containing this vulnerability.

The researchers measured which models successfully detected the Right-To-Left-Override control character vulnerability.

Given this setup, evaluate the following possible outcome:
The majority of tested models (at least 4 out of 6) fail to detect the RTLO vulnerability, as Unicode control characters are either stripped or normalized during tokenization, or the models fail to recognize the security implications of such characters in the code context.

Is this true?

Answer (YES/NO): YES